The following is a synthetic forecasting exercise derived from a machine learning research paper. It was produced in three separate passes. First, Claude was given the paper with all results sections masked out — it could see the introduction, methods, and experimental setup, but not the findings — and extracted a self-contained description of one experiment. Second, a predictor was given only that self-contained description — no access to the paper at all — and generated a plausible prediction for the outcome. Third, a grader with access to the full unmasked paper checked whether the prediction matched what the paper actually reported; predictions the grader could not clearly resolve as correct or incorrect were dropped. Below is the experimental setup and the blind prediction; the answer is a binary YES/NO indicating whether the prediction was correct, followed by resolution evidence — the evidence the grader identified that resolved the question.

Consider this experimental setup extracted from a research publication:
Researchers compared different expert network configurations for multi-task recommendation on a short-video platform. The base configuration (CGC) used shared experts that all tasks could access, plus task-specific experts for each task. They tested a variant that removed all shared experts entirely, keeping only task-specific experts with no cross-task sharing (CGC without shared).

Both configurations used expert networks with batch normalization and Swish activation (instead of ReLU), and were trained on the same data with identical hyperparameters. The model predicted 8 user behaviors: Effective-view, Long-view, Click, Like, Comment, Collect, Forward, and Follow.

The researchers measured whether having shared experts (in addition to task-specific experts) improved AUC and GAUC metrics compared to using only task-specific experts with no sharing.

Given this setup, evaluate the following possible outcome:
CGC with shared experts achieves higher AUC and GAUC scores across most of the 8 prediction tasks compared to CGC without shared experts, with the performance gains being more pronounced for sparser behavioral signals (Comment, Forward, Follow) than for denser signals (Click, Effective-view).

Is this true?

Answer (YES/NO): NO